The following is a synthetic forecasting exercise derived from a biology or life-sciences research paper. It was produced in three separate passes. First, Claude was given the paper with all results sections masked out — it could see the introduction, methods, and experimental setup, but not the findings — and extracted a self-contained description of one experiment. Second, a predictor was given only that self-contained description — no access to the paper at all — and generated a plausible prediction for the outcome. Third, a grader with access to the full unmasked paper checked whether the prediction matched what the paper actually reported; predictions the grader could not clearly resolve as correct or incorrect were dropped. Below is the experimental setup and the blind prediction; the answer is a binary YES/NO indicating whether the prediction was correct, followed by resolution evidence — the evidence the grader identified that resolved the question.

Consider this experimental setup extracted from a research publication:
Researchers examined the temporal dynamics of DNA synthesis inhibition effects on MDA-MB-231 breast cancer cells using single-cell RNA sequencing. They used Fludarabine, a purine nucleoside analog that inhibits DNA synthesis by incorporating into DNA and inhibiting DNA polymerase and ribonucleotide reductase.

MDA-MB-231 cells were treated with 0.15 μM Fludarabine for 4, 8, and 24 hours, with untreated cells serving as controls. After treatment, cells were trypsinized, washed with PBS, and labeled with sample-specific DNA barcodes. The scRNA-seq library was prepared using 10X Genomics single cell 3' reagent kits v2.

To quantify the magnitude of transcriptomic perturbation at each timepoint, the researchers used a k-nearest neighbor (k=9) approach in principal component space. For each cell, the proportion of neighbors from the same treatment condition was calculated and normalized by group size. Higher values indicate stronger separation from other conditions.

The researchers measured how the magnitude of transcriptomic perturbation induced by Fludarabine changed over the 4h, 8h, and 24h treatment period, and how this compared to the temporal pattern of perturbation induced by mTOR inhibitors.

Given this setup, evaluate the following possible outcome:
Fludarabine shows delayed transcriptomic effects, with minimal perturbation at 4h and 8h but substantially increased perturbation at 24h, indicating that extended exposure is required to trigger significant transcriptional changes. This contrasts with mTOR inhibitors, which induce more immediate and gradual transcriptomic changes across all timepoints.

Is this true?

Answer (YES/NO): NO